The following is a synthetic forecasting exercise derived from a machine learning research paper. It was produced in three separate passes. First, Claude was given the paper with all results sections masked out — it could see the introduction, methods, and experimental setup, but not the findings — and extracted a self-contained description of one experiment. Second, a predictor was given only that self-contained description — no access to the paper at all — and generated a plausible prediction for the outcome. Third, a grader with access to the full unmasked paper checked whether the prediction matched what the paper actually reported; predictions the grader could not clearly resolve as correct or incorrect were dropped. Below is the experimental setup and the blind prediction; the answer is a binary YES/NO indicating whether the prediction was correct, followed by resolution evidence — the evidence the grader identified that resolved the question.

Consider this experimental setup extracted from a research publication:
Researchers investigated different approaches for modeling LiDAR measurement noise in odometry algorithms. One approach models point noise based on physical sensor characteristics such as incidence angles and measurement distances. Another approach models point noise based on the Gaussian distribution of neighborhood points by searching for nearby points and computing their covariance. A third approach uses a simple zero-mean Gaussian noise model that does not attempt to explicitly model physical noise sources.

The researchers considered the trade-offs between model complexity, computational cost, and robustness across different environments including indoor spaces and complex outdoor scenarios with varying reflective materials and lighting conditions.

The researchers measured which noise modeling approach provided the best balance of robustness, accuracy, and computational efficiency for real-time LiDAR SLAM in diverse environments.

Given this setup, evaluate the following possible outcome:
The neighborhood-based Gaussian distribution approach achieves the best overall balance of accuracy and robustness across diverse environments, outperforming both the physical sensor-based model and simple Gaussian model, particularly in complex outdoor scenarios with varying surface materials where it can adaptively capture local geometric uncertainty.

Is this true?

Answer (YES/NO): NO